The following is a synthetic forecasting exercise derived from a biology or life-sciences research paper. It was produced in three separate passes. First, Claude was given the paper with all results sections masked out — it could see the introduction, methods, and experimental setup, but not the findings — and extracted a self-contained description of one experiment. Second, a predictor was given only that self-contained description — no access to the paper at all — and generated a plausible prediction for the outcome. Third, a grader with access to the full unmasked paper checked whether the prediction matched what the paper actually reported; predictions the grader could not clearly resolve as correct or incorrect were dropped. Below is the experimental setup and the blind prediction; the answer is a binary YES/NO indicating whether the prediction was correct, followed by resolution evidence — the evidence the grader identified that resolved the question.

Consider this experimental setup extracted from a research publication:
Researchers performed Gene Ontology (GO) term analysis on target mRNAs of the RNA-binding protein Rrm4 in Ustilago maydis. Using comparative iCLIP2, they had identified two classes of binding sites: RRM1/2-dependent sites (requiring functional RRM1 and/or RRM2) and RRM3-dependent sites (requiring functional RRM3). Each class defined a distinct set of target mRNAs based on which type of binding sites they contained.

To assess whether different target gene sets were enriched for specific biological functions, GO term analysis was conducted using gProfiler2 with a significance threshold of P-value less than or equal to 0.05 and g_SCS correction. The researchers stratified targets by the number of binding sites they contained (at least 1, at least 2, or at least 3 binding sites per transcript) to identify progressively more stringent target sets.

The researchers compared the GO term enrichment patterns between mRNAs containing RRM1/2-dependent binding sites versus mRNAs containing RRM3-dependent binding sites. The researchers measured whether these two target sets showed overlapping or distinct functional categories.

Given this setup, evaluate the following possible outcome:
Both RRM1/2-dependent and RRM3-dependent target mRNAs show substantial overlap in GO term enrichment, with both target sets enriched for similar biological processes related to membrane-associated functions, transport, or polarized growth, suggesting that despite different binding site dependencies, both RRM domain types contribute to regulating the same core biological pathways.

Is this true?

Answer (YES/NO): NO